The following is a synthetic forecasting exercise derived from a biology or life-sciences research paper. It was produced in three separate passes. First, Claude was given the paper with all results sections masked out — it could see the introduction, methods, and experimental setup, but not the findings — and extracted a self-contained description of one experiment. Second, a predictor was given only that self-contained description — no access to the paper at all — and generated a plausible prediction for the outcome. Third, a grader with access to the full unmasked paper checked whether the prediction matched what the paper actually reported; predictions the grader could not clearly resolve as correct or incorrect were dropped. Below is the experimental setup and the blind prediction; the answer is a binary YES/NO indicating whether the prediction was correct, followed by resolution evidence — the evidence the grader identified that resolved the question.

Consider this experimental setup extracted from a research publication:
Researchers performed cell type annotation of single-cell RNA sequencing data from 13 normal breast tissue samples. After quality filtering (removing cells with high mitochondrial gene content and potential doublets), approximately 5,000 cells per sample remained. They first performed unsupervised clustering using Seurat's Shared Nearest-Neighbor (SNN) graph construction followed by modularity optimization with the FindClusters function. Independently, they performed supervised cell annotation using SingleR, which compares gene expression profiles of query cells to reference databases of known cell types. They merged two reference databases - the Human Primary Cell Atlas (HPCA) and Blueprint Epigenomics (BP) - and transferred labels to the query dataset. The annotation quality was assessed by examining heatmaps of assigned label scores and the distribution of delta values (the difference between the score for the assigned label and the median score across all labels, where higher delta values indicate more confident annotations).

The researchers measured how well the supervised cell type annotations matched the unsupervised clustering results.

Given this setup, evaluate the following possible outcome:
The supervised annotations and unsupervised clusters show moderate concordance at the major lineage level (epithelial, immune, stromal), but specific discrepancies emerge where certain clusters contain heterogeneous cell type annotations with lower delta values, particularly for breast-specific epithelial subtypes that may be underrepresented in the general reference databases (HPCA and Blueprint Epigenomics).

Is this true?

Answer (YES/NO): NO